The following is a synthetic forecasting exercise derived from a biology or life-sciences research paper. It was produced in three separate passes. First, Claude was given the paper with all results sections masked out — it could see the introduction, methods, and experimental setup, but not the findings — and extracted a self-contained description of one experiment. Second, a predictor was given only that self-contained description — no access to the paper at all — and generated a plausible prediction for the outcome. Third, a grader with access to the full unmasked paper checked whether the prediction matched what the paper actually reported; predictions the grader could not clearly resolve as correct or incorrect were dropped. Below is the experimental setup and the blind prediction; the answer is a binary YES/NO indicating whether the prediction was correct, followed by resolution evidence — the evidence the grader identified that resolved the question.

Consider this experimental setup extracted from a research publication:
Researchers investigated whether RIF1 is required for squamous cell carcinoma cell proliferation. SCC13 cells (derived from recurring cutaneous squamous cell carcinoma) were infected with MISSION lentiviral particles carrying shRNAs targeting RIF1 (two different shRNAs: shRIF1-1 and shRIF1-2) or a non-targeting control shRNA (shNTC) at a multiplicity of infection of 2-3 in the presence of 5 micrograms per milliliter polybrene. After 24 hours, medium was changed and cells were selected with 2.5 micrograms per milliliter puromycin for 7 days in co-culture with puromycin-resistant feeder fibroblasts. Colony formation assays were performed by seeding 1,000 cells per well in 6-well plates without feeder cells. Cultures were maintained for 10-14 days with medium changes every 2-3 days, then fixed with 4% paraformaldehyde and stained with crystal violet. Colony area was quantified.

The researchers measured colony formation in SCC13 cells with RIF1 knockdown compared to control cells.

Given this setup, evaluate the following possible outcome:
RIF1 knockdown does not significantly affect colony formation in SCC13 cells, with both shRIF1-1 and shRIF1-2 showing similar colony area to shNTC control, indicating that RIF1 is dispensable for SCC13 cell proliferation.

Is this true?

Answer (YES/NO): NO